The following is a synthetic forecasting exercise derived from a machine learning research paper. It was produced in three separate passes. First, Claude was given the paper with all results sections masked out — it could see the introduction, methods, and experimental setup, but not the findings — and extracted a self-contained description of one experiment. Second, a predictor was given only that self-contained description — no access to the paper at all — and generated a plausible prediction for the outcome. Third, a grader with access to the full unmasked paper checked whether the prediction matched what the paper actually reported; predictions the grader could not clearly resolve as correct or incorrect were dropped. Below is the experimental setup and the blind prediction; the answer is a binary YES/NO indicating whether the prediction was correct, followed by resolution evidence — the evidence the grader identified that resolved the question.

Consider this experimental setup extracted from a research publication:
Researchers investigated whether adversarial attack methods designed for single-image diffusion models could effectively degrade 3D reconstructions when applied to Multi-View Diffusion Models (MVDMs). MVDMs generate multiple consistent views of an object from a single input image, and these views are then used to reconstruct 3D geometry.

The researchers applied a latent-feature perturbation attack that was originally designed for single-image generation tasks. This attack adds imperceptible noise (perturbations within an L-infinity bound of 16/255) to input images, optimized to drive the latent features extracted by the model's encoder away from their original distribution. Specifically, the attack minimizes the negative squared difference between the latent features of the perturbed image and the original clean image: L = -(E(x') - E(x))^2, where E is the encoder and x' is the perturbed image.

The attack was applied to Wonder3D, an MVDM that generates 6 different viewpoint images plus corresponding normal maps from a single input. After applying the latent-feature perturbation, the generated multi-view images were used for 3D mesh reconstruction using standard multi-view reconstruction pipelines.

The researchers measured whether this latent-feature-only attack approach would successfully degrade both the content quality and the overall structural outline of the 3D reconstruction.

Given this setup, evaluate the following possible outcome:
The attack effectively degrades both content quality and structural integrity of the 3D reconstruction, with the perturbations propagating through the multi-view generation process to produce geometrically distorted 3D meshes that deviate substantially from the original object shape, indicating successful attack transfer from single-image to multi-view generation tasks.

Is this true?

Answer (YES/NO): NO